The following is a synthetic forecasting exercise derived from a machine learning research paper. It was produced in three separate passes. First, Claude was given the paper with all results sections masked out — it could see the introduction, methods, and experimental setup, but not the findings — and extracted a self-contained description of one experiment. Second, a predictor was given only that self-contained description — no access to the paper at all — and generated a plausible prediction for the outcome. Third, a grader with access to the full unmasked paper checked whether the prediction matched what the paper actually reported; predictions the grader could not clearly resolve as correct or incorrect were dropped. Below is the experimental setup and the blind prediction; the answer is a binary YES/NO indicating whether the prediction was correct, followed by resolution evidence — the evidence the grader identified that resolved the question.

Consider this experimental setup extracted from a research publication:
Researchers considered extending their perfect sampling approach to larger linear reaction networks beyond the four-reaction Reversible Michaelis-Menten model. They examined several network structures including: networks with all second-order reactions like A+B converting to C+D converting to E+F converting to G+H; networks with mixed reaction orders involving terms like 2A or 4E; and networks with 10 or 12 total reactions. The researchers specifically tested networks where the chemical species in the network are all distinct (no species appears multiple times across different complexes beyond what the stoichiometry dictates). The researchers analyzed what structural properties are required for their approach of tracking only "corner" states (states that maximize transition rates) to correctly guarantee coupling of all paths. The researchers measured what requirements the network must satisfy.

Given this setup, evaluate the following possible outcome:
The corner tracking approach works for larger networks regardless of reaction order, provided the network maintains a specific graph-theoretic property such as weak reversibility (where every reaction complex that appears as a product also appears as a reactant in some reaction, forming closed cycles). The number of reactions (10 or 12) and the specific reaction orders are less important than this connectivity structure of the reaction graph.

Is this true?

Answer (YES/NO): NO